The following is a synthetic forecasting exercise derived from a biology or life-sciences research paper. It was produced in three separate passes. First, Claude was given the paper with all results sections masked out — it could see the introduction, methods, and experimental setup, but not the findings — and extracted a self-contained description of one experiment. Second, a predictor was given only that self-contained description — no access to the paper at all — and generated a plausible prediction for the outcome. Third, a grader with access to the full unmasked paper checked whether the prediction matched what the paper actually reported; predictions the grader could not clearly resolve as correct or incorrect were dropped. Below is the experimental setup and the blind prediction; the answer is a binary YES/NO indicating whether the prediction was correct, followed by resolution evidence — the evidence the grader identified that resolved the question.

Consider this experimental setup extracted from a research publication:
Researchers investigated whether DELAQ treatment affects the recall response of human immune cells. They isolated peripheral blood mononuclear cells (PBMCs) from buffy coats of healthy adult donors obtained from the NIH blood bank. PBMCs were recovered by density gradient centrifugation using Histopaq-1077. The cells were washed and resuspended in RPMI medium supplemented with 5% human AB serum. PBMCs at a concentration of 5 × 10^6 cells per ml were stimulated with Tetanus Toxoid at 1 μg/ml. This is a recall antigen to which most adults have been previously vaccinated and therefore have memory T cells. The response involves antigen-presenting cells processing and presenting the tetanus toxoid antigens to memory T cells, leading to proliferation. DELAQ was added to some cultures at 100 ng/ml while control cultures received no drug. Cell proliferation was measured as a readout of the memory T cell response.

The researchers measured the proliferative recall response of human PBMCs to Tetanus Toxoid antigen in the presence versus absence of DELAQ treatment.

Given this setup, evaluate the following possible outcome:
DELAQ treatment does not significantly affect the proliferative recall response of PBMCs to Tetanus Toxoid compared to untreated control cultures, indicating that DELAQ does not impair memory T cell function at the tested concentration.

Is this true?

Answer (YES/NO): NO